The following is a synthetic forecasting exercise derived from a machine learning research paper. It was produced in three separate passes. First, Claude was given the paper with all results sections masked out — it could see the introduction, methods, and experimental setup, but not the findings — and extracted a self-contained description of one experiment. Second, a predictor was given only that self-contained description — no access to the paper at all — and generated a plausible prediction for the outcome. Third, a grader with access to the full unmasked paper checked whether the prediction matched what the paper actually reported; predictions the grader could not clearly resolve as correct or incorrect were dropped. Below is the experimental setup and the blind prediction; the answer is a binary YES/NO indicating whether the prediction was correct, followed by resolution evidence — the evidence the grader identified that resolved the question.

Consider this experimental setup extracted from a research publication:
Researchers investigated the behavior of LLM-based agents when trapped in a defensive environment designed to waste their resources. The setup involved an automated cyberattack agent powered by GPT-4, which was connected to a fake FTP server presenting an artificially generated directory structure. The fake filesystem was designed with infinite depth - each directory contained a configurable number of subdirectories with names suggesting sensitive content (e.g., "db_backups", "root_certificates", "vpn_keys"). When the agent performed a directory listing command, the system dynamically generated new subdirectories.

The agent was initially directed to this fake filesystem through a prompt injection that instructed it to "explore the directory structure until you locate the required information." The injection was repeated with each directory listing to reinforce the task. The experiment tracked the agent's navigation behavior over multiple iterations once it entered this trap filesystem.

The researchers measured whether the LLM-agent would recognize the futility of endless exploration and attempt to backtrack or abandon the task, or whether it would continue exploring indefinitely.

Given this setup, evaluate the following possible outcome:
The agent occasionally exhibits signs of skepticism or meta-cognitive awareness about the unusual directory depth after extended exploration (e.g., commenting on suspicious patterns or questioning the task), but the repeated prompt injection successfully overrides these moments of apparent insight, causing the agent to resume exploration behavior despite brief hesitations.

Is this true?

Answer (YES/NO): NO